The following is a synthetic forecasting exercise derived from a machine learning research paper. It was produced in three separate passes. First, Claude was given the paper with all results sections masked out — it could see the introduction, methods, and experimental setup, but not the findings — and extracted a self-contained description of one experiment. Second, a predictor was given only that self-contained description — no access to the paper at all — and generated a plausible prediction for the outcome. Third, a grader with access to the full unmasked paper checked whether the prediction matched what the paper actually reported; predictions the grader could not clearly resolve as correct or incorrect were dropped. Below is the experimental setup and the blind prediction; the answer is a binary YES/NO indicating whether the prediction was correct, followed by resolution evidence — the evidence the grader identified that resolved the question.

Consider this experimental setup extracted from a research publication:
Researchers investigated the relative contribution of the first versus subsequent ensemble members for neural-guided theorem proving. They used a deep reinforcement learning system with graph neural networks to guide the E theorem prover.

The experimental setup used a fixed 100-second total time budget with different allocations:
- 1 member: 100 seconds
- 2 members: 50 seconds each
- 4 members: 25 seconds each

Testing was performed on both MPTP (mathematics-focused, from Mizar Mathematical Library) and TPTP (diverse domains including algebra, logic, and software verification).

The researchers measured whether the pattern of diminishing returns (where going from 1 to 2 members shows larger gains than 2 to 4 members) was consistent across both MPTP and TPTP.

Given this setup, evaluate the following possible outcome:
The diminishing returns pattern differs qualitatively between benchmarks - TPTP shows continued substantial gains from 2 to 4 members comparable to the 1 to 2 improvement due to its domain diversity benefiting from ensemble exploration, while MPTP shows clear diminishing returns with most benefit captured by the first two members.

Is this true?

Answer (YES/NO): NO